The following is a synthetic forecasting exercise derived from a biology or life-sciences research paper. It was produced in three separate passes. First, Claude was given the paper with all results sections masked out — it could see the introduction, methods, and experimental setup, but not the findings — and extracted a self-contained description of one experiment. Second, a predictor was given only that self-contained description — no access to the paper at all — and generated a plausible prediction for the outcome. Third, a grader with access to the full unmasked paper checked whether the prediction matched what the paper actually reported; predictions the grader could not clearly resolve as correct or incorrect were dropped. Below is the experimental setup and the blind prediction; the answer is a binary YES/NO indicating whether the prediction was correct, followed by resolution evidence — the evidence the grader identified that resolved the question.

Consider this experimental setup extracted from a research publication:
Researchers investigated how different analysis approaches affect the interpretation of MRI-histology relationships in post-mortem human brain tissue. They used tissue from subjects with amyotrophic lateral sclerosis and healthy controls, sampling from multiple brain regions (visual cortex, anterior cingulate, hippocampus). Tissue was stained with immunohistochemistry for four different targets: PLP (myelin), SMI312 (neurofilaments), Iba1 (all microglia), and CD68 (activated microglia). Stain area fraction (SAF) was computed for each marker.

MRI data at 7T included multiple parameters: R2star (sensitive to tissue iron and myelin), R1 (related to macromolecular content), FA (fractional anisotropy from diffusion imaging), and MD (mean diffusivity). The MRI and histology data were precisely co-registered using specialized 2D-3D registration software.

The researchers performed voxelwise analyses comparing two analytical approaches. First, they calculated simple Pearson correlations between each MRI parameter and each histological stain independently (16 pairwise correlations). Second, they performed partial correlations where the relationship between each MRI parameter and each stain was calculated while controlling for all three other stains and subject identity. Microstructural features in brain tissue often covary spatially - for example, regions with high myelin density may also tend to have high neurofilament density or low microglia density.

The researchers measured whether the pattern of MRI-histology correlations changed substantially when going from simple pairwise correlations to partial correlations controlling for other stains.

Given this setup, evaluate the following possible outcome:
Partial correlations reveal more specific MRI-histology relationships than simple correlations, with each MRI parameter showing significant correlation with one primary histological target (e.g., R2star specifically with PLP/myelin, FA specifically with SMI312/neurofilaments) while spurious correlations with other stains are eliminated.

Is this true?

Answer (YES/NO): NO